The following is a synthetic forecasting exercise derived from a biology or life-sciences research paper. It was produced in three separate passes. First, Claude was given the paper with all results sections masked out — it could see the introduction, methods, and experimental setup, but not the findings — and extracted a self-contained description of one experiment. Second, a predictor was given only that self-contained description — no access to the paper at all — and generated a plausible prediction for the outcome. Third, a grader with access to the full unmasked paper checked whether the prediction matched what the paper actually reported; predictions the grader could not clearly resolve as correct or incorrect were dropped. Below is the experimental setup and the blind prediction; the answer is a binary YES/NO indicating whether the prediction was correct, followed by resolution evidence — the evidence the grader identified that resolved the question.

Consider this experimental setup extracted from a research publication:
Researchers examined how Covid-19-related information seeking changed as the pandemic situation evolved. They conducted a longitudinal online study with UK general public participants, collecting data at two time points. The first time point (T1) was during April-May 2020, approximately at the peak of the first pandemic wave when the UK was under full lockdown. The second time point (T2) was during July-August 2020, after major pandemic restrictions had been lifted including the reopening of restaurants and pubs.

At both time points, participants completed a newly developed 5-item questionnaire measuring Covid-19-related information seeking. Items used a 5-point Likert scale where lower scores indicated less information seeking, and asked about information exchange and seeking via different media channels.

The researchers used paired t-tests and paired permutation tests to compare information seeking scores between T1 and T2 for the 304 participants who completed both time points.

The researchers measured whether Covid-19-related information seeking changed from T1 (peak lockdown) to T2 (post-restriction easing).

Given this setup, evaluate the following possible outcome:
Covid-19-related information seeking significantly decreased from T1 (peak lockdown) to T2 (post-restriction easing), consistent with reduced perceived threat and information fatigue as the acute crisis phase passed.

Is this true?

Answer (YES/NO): YES